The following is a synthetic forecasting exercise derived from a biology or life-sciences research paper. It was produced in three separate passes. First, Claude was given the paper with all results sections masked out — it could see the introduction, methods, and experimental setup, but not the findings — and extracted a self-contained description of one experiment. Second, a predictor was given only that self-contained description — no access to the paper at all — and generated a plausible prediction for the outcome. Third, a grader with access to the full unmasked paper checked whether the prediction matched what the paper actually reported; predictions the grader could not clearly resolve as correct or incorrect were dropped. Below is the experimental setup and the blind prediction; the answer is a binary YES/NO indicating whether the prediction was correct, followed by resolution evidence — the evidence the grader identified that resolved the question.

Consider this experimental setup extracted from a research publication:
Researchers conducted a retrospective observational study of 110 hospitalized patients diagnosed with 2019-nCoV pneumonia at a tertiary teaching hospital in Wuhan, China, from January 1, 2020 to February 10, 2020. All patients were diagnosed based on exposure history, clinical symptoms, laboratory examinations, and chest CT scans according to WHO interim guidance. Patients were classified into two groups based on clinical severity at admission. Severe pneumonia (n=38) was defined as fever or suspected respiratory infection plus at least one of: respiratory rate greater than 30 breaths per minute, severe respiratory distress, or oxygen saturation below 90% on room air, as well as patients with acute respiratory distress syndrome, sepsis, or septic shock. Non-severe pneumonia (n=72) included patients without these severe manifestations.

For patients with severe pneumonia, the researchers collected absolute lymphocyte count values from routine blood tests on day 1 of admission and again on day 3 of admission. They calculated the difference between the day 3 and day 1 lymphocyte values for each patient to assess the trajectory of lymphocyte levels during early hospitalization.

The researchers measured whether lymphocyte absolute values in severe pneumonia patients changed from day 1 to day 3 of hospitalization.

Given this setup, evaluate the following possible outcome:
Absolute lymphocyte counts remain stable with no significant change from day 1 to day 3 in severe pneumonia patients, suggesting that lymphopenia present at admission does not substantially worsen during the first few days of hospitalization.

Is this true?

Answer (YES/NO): NO